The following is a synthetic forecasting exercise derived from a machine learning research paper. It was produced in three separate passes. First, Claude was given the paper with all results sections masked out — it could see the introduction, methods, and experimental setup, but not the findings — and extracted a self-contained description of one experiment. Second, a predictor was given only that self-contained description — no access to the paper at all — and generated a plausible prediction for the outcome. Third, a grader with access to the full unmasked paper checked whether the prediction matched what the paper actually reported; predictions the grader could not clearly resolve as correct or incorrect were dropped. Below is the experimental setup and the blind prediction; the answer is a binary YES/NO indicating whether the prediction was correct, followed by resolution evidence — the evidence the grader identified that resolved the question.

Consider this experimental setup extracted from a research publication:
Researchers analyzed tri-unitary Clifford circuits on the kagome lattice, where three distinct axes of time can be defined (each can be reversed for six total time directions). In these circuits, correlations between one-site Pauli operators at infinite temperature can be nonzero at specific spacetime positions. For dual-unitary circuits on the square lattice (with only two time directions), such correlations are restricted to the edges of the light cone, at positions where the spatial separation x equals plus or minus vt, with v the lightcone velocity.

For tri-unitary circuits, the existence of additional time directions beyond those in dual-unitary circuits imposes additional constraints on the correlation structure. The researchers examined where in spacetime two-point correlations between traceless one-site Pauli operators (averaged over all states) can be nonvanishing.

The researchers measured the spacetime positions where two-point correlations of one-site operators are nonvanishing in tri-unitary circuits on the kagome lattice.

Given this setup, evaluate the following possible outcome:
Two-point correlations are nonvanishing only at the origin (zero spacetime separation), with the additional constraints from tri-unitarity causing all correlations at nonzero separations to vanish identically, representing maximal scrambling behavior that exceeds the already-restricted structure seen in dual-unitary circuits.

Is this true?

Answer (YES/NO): NO